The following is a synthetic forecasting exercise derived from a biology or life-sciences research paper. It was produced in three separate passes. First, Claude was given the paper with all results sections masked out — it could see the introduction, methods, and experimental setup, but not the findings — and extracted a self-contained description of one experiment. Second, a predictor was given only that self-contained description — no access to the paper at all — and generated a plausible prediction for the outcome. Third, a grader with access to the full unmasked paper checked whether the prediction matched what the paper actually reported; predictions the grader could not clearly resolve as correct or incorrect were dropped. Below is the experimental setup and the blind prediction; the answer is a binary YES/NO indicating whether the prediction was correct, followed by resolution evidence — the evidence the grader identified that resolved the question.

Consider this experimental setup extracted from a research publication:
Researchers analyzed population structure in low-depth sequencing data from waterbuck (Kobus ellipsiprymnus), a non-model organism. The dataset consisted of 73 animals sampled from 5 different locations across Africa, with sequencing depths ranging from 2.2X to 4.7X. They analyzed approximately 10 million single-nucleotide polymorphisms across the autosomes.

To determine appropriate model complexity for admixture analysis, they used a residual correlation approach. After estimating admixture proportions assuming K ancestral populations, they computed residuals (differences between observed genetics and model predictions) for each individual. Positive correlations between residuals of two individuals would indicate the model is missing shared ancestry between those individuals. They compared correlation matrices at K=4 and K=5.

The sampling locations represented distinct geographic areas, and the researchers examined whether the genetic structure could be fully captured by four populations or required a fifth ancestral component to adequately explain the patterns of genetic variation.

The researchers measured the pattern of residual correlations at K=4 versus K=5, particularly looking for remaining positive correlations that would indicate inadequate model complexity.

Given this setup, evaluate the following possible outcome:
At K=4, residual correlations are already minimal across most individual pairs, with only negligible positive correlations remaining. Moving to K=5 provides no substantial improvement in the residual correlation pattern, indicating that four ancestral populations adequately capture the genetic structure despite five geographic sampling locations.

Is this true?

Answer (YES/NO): NO